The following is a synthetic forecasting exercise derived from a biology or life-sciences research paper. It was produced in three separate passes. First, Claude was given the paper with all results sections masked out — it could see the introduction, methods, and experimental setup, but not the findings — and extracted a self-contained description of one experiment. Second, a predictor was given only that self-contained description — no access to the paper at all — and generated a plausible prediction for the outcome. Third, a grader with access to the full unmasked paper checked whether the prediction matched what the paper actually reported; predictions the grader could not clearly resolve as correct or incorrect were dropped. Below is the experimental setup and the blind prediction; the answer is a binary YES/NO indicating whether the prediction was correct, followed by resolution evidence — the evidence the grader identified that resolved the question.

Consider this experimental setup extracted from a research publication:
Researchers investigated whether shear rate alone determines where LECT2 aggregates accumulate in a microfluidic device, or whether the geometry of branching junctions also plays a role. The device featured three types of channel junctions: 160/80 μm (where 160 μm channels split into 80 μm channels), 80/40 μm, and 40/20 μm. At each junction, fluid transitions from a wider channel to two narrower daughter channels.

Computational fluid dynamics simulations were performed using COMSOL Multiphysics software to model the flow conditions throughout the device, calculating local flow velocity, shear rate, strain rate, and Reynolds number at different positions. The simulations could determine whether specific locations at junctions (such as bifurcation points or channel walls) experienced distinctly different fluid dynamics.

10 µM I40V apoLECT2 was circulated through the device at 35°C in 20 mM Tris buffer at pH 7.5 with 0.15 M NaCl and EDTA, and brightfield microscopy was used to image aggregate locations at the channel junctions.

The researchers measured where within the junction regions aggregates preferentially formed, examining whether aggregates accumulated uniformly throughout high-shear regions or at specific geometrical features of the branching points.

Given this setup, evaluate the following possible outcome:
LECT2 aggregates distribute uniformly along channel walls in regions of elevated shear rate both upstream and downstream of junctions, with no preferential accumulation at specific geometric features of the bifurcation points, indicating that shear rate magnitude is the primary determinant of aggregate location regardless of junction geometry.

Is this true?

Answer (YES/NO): NO